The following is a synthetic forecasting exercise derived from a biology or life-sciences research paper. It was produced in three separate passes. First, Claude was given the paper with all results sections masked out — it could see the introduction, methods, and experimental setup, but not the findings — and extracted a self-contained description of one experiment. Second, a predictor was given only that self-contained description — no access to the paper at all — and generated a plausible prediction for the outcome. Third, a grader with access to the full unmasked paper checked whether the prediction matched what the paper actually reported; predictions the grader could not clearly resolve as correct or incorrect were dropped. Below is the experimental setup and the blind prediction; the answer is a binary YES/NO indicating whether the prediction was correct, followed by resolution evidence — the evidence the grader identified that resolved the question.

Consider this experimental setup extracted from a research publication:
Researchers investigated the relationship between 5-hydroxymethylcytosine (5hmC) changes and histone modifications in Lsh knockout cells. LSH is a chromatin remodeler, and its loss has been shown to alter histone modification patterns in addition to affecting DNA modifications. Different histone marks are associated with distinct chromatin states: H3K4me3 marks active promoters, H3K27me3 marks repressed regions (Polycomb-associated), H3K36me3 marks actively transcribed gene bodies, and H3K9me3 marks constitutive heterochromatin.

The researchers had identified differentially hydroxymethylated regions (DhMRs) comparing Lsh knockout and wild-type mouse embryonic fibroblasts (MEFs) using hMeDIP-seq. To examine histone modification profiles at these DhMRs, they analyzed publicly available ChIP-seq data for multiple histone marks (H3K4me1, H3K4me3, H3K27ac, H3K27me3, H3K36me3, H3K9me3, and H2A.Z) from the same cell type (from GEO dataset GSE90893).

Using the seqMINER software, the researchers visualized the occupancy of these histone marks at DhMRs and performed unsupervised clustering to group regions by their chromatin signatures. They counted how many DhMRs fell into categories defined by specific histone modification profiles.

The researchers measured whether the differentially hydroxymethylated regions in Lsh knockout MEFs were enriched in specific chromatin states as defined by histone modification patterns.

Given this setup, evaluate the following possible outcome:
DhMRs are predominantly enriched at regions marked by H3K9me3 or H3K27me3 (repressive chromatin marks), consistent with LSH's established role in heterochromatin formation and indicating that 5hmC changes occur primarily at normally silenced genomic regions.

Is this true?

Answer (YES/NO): NO